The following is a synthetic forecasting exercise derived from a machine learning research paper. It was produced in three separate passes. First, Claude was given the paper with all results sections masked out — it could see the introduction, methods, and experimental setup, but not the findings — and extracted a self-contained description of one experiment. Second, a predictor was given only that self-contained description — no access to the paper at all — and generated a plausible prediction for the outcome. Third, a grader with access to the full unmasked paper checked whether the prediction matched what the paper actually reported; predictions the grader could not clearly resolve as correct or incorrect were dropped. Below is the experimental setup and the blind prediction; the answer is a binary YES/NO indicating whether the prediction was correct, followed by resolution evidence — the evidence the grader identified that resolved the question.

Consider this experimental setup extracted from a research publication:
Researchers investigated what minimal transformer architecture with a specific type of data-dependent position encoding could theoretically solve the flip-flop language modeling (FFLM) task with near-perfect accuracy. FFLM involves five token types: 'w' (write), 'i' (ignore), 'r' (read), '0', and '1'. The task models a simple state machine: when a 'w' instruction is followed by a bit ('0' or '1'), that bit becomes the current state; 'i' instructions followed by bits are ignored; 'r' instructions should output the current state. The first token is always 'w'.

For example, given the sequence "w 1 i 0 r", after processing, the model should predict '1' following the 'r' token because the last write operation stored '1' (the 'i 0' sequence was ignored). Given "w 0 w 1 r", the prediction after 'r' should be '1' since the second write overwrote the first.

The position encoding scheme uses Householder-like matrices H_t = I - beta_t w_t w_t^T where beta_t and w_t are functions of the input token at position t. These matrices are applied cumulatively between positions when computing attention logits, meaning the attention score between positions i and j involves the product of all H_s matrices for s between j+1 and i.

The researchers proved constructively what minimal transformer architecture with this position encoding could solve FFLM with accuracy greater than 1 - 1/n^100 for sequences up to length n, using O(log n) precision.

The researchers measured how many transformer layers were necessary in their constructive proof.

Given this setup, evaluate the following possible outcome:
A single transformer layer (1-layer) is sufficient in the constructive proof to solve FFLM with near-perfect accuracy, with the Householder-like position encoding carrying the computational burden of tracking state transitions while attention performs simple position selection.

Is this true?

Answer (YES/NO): NO